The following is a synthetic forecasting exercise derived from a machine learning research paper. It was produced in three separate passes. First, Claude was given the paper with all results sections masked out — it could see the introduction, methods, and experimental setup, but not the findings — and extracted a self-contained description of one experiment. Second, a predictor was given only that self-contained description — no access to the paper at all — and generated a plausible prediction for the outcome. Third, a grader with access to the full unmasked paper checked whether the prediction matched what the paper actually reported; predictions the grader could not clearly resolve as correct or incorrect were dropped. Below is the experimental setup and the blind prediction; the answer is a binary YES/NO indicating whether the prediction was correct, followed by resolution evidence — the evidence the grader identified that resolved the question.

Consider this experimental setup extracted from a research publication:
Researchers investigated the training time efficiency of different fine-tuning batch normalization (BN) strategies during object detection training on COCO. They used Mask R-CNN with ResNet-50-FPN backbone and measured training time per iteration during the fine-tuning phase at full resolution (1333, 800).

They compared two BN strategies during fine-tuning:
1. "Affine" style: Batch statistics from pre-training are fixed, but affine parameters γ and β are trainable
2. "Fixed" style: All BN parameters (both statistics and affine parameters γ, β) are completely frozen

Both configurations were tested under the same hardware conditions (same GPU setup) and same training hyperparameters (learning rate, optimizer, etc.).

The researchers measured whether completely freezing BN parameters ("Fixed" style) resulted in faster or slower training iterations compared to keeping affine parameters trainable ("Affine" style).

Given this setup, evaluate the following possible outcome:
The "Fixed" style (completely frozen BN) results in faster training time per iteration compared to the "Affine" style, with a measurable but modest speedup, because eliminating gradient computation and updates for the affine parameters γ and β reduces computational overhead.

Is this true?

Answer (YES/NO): YES